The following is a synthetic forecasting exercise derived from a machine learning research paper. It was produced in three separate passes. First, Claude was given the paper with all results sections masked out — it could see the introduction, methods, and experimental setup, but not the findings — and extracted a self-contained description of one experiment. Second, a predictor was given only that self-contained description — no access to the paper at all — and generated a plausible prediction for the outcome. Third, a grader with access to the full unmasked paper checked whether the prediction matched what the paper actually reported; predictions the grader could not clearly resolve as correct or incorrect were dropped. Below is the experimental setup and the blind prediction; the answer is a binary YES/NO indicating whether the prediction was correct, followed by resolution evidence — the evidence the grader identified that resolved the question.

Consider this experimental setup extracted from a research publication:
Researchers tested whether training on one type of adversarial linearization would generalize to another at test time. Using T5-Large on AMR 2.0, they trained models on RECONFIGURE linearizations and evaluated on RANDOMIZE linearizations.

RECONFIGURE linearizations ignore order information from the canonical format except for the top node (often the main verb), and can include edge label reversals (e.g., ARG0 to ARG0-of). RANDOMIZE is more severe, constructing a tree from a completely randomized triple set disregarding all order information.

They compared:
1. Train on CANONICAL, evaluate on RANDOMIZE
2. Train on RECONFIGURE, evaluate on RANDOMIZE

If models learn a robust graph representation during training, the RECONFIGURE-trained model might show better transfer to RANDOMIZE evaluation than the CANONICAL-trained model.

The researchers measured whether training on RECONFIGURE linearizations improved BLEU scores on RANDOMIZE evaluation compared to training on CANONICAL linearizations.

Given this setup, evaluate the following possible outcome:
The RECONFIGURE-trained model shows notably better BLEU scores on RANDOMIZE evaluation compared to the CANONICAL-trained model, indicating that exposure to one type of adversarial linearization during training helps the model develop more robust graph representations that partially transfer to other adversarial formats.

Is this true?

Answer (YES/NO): YES